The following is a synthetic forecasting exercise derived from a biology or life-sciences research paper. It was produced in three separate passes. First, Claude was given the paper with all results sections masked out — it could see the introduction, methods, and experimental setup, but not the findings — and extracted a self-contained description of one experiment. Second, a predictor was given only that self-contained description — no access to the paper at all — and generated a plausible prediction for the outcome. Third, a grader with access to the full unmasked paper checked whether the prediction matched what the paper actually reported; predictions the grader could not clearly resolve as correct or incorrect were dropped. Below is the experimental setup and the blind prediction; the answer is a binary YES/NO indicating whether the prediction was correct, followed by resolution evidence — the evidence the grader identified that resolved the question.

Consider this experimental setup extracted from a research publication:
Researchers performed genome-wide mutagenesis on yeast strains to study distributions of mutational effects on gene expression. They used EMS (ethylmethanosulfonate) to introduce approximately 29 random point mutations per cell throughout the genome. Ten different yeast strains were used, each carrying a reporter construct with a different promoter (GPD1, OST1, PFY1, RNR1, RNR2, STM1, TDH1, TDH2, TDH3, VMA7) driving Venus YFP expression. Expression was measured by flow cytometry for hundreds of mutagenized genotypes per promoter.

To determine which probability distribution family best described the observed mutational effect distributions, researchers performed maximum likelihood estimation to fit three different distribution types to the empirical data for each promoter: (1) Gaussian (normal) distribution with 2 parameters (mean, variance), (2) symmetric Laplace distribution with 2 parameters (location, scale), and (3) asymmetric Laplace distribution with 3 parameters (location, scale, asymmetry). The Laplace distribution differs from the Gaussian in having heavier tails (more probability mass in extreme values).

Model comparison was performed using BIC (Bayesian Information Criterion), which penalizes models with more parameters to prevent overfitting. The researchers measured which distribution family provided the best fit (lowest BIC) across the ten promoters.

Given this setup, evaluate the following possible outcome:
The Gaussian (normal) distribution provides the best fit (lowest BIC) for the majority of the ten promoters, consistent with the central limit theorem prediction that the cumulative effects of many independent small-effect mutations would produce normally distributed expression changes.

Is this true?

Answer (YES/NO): NO